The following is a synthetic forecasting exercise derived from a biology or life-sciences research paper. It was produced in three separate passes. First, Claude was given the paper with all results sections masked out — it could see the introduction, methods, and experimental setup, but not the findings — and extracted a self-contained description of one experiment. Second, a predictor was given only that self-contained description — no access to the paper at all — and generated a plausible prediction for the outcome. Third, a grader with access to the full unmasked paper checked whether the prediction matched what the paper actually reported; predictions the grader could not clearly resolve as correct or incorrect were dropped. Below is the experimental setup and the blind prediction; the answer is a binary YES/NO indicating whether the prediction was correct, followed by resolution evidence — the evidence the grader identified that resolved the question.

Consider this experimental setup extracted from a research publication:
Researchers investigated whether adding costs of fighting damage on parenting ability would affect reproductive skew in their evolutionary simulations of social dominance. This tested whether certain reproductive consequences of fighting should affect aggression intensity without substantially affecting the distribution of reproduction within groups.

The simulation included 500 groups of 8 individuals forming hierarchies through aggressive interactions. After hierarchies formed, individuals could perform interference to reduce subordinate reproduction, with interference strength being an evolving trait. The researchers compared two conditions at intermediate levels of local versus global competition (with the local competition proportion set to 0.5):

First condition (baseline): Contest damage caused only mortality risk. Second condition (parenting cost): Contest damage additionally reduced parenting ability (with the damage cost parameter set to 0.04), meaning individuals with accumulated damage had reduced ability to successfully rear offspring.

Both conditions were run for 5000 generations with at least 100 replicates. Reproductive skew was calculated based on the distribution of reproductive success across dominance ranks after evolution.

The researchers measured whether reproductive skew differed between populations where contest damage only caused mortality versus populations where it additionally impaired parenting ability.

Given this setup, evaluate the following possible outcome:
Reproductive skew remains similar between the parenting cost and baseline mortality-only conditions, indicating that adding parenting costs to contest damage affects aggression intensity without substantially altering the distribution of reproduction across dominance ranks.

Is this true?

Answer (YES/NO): YES